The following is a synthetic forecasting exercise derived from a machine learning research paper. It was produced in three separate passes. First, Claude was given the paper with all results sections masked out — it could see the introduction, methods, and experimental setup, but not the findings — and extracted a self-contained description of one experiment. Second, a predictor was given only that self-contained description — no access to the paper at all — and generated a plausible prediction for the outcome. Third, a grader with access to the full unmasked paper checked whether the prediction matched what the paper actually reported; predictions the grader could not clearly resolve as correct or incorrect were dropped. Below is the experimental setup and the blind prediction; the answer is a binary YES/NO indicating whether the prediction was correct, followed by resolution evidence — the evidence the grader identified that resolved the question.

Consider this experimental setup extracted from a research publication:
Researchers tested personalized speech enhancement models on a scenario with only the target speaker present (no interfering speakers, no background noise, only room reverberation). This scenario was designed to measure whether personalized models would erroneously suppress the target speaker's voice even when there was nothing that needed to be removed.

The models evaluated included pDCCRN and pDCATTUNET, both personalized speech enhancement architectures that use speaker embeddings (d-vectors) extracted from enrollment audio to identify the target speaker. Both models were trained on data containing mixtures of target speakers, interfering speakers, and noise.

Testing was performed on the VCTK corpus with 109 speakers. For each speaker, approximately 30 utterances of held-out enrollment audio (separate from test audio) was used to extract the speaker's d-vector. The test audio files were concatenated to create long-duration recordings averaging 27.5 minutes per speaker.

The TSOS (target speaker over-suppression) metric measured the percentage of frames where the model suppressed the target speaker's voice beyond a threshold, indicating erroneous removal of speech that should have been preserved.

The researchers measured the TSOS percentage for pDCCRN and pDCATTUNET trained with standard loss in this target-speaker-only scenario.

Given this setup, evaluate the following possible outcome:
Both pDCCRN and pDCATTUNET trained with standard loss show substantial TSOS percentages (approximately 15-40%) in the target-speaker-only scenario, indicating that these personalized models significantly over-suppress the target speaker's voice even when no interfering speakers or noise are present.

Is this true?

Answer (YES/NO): NO